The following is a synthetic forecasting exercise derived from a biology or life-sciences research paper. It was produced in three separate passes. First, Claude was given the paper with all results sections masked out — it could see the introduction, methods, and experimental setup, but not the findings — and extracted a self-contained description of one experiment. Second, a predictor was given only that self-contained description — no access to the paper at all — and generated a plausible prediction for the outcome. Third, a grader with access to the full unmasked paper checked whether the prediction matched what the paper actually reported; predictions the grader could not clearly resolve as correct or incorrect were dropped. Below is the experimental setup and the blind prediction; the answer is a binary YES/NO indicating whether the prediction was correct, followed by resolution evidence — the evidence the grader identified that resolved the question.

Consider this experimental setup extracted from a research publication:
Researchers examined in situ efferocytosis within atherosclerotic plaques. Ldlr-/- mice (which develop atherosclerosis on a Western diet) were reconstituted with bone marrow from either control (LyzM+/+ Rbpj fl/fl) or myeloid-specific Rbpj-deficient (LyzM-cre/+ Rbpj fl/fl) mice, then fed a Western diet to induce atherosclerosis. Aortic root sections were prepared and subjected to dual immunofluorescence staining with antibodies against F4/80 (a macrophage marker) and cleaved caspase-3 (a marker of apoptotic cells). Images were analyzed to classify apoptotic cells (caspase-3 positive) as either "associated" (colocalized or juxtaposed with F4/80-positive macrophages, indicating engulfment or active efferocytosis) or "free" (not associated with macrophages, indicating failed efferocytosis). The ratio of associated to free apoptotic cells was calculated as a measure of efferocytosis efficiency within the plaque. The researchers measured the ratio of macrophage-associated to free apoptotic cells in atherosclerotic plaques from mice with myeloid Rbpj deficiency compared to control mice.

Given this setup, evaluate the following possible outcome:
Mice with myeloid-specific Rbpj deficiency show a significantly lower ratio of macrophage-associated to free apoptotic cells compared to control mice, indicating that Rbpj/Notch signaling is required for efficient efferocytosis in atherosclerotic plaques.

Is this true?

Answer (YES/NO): YES